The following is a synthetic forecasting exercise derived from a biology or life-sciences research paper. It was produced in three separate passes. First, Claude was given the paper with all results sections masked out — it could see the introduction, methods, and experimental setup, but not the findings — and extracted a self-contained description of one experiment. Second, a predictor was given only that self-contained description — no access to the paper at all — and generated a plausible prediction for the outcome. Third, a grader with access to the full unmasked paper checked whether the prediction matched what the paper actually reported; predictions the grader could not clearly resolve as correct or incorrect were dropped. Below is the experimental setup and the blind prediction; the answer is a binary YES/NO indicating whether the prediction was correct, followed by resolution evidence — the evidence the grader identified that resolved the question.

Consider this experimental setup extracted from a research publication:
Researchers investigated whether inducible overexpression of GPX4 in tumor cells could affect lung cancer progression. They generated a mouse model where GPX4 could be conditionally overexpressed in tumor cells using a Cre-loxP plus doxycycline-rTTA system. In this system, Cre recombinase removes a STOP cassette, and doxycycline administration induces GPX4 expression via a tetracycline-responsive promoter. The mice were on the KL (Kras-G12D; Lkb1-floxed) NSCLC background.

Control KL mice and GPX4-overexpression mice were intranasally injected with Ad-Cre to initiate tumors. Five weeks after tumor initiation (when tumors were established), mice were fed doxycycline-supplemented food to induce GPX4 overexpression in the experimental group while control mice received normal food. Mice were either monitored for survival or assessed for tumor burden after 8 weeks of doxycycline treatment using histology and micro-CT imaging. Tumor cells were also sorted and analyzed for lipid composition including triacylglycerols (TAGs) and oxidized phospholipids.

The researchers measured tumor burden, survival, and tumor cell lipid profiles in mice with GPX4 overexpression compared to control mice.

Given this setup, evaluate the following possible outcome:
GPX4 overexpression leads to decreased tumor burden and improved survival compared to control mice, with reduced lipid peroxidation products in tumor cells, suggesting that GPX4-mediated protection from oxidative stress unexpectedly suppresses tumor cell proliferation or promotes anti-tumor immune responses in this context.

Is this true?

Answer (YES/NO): YES